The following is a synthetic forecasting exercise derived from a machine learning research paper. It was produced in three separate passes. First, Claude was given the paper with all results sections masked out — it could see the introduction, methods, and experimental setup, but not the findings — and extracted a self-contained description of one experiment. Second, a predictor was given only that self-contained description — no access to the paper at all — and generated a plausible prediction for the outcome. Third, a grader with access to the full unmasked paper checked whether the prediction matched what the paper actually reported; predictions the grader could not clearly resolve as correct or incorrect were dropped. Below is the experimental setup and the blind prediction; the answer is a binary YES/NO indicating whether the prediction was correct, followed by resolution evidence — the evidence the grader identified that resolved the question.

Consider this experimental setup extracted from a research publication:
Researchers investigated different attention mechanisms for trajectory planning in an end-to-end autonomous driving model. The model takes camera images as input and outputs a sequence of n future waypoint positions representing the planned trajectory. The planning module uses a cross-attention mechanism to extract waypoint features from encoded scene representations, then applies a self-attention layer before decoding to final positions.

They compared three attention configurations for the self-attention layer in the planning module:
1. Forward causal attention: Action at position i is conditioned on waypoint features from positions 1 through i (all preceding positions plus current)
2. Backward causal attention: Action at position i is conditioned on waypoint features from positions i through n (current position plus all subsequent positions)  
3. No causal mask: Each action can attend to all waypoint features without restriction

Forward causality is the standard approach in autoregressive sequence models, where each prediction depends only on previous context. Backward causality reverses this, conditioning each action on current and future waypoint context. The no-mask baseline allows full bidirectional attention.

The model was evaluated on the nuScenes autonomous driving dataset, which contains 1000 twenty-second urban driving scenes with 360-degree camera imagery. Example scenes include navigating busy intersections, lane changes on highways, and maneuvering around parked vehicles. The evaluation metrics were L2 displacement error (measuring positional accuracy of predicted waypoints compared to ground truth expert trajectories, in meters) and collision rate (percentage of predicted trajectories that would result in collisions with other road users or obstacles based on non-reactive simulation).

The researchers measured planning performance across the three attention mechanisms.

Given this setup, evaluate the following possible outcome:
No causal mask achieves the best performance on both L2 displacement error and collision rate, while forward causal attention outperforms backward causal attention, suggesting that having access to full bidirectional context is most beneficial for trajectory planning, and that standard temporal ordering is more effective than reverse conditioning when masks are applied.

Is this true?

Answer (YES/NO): NO